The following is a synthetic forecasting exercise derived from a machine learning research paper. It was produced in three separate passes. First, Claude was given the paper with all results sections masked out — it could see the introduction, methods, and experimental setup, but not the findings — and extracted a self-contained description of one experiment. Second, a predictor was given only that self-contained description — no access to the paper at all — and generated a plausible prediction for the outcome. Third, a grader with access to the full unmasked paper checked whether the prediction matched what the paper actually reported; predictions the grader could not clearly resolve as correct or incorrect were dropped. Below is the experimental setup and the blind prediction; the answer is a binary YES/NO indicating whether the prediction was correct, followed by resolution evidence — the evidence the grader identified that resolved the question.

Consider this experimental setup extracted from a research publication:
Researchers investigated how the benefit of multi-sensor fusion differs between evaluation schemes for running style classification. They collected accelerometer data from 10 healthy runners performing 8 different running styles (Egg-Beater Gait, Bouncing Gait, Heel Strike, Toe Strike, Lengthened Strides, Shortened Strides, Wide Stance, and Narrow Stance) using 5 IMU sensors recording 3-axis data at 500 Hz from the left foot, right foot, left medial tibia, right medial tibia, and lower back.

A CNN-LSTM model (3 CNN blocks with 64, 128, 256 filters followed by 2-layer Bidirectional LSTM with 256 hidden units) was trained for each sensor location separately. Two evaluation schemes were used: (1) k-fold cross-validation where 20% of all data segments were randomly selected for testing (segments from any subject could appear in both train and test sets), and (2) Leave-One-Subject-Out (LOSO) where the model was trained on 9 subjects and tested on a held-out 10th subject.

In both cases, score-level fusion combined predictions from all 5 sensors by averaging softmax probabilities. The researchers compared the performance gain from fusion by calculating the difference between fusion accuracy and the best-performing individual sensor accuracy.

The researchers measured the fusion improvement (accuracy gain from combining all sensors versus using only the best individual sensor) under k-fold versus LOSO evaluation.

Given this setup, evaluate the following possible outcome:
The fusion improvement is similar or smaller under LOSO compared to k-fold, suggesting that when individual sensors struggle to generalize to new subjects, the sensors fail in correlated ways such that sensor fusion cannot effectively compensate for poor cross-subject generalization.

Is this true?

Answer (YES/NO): YES